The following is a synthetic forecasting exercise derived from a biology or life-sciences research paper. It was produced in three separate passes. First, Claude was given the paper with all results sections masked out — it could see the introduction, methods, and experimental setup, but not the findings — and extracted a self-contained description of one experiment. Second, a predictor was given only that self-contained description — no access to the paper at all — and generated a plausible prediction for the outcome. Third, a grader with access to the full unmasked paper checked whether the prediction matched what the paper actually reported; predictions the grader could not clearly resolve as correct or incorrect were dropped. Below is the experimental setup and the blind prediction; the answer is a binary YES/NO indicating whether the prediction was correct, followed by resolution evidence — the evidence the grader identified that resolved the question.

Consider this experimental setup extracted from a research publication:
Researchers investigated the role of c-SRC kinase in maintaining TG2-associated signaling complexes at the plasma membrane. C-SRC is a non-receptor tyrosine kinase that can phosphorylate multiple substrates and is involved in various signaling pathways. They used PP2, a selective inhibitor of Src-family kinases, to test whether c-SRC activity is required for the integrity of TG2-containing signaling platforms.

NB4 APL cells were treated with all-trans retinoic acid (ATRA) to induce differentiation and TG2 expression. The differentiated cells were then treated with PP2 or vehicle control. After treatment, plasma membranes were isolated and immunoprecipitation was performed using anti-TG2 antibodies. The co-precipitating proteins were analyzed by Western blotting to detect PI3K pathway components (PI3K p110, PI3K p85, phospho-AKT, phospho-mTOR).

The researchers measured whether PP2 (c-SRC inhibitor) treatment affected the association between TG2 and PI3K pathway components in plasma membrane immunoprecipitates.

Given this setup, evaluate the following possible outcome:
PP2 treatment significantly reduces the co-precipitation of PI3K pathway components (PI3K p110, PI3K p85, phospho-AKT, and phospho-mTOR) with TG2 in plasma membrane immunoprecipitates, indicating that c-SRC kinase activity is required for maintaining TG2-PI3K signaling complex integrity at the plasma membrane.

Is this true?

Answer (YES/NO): YES